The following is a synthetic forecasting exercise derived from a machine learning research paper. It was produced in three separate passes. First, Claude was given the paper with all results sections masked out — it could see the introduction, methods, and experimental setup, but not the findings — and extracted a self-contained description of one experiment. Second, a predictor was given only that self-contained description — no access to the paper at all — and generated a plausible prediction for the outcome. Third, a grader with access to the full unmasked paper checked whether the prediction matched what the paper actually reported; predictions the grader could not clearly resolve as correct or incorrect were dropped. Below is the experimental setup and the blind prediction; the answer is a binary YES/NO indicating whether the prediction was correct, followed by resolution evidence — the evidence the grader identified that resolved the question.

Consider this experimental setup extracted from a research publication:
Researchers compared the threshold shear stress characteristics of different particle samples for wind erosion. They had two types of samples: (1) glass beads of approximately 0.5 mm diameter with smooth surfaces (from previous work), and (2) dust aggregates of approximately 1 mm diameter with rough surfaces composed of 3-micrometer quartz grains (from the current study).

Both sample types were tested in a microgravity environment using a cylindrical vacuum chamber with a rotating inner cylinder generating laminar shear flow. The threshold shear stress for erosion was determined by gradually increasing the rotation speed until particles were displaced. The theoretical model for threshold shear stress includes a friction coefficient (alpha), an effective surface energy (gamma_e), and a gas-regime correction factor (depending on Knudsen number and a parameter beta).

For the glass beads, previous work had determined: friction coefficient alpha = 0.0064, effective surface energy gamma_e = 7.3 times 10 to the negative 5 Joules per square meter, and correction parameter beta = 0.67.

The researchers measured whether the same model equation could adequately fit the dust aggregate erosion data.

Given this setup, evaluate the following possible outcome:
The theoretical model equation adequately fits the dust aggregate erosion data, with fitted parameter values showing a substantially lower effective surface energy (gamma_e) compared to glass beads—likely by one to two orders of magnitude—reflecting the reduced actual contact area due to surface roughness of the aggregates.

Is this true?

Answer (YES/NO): NO